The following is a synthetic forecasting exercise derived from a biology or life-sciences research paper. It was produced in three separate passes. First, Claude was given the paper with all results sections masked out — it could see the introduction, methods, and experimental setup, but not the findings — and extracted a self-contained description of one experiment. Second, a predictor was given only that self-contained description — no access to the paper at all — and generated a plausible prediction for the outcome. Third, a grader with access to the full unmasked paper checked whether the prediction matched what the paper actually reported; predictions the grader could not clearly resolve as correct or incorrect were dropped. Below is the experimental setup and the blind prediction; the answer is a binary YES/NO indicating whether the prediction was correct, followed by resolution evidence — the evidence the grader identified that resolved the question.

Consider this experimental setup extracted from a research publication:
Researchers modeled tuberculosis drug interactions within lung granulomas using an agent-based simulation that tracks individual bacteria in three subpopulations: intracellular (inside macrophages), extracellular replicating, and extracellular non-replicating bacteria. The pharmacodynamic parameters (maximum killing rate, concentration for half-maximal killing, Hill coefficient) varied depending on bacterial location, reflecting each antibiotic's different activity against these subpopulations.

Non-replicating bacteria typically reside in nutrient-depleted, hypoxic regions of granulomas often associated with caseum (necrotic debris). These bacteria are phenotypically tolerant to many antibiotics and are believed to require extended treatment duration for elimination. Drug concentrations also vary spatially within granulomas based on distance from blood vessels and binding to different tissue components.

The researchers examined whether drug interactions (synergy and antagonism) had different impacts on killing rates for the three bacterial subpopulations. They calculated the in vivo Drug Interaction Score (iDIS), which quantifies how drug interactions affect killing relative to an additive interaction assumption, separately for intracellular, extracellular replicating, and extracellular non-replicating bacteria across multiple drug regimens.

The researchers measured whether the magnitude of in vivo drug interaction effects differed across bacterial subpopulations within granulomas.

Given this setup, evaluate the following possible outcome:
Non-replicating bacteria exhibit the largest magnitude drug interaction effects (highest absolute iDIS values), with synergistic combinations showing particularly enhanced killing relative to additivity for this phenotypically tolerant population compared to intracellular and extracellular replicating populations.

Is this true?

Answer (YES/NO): YES